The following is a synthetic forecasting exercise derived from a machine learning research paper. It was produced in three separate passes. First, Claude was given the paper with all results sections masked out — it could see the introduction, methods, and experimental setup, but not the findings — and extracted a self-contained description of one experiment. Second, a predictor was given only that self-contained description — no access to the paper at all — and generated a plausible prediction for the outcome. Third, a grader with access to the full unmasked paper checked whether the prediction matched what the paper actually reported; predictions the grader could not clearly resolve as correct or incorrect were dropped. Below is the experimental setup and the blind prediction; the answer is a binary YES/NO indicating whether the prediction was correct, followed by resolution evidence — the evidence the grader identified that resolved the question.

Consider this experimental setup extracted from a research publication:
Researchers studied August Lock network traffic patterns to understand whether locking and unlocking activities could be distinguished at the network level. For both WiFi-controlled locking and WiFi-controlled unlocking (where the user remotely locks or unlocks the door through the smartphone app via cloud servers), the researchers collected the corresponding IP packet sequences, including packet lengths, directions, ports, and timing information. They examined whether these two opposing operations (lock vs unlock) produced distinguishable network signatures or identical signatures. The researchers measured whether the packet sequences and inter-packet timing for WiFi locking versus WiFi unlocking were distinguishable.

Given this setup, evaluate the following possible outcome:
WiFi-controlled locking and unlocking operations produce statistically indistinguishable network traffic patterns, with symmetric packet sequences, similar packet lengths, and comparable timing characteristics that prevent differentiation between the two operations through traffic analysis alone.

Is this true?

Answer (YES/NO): YES